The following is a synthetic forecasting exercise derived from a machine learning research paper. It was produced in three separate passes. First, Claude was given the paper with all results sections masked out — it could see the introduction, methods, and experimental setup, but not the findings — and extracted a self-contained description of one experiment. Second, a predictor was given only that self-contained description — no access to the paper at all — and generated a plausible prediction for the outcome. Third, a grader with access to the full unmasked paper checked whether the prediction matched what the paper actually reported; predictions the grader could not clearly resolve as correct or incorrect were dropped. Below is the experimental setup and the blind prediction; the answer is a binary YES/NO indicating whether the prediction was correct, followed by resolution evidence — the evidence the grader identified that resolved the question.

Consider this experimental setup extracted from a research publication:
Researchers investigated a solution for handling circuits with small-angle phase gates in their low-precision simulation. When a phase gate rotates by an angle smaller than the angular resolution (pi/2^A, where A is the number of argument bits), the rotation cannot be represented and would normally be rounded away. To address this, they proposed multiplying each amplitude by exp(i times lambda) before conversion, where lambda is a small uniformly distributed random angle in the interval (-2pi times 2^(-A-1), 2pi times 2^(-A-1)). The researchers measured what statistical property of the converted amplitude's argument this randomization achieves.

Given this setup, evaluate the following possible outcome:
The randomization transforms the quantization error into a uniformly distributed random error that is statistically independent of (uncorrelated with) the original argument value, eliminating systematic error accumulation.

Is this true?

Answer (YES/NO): NO